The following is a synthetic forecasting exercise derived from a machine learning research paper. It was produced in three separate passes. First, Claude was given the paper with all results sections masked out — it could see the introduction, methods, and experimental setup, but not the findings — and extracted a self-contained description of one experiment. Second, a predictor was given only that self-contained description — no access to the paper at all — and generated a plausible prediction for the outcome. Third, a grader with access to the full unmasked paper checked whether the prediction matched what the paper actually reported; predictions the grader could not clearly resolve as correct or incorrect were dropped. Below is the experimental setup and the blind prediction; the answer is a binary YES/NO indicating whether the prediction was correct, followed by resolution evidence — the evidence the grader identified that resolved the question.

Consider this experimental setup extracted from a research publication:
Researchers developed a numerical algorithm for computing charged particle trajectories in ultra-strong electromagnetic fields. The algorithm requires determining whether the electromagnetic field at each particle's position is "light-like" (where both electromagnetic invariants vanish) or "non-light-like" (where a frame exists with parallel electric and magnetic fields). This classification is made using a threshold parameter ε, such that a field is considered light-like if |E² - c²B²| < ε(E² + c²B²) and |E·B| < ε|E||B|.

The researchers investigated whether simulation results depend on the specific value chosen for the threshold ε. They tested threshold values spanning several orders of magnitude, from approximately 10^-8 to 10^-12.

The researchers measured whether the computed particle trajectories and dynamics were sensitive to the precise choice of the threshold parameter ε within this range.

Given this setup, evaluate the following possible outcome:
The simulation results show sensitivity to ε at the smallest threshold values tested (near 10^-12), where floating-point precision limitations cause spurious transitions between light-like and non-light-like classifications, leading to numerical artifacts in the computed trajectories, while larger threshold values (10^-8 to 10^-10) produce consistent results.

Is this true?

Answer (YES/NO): NO